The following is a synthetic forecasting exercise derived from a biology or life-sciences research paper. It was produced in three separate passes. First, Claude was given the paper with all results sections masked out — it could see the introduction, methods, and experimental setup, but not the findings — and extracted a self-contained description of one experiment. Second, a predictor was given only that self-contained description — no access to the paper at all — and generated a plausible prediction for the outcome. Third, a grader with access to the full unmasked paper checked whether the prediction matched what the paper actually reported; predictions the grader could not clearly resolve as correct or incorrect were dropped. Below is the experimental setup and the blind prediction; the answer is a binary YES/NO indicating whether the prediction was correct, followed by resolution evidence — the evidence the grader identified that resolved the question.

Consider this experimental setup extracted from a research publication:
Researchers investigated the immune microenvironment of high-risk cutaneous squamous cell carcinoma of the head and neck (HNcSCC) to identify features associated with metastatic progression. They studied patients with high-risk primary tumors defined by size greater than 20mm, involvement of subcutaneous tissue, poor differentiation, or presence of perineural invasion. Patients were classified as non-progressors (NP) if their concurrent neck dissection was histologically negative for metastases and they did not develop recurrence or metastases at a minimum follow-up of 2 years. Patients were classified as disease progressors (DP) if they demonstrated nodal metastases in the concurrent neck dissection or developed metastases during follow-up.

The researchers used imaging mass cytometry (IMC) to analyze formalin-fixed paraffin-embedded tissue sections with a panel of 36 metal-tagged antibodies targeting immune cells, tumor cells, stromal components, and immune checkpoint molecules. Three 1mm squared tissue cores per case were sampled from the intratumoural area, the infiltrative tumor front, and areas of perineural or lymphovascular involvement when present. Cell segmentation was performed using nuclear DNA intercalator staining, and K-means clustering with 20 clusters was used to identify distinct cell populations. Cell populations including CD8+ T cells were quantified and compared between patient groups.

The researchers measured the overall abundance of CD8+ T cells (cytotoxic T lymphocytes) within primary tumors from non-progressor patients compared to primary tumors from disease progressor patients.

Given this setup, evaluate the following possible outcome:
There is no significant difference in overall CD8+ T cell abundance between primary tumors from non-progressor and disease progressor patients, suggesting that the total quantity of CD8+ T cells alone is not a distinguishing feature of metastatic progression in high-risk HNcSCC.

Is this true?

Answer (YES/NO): NO